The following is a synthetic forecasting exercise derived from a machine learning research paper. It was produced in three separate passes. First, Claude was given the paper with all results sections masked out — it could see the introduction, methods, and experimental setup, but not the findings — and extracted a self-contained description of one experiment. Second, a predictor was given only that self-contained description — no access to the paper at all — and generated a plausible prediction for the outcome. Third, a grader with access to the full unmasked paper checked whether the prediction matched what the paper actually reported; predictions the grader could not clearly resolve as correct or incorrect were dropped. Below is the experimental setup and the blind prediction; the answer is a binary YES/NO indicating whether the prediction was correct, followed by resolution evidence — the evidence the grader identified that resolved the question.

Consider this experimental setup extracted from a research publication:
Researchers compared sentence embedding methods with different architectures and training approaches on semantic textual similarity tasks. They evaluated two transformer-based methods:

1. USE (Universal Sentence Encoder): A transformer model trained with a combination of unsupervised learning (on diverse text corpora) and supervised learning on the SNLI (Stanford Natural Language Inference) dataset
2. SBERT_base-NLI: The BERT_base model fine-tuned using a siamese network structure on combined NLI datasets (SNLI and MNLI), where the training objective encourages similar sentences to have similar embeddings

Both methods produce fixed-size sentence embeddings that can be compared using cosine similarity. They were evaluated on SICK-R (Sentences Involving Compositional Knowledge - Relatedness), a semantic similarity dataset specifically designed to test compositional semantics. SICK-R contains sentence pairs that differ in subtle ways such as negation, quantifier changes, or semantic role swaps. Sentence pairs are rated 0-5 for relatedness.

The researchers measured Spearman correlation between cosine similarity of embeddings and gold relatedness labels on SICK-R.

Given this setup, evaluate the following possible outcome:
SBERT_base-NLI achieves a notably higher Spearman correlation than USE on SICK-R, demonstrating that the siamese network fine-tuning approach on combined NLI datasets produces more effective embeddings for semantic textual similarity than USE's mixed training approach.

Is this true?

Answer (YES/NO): NO